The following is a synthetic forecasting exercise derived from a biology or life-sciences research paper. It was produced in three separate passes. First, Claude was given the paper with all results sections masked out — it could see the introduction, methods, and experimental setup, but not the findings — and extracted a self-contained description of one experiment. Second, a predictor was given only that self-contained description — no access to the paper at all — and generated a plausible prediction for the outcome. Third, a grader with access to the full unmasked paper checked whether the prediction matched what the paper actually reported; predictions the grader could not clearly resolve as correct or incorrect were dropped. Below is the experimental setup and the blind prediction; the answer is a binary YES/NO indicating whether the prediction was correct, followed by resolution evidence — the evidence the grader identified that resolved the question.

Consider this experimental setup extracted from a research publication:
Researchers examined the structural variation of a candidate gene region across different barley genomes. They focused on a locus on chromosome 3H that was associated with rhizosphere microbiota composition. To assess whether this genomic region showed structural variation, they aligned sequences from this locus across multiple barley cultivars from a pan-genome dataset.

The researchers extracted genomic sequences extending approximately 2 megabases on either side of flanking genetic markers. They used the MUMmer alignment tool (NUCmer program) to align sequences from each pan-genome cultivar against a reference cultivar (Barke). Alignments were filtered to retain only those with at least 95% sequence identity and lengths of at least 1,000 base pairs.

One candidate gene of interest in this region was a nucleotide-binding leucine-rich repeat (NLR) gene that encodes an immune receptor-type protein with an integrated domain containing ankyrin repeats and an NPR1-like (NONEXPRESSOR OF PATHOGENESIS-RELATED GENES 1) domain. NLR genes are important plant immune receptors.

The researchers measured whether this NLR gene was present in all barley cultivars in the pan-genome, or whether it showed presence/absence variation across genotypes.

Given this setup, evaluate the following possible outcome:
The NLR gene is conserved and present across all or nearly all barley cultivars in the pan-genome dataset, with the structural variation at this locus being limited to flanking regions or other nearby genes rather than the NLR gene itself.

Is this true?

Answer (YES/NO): NO